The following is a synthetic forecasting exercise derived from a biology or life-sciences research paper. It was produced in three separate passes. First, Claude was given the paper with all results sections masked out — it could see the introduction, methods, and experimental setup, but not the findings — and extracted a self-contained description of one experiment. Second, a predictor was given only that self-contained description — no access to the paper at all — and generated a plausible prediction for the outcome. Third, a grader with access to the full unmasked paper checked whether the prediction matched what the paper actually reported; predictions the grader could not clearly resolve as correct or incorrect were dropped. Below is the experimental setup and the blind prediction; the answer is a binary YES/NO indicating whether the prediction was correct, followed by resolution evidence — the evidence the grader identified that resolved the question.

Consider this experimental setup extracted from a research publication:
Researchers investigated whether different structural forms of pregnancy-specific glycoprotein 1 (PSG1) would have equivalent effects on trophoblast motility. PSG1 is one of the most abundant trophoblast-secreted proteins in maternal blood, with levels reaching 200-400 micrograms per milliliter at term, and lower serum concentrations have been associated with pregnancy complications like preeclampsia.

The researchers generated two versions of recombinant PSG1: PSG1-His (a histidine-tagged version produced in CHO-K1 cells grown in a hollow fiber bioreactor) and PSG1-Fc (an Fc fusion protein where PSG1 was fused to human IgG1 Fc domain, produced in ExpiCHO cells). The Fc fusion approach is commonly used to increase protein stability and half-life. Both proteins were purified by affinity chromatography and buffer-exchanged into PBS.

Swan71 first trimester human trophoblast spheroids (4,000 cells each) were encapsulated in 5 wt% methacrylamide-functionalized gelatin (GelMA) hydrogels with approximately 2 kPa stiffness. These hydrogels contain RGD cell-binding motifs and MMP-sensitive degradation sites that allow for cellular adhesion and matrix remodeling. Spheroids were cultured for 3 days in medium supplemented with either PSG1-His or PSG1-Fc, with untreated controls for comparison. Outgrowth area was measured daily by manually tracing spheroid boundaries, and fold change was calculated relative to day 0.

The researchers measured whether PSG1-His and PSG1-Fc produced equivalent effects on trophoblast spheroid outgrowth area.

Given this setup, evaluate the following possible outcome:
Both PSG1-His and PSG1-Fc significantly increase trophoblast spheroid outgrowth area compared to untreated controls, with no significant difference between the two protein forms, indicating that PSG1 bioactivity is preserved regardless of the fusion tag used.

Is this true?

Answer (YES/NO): NO